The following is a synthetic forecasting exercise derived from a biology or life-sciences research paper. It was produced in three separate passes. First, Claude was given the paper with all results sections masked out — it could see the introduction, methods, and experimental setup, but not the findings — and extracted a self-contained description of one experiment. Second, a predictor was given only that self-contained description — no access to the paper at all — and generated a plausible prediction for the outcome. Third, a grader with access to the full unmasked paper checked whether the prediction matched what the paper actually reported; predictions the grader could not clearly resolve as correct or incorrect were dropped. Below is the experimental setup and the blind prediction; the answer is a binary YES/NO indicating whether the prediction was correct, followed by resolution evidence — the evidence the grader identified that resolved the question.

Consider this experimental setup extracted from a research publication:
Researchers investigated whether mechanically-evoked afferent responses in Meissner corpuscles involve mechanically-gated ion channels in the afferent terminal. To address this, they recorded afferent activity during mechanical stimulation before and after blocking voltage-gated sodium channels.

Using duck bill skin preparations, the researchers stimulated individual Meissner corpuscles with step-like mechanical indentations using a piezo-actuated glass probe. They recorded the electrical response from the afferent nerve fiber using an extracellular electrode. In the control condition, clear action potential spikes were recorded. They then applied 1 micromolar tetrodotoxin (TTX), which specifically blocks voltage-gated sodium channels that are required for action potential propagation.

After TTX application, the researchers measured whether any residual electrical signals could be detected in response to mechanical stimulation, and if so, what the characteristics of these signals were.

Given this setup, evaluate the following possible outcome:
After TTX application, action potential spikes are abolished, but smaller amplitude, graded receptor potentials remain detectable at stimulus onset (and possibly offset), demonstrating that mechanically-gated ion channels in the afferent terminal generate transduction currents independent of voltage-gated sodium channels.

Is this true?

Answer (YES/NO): YES